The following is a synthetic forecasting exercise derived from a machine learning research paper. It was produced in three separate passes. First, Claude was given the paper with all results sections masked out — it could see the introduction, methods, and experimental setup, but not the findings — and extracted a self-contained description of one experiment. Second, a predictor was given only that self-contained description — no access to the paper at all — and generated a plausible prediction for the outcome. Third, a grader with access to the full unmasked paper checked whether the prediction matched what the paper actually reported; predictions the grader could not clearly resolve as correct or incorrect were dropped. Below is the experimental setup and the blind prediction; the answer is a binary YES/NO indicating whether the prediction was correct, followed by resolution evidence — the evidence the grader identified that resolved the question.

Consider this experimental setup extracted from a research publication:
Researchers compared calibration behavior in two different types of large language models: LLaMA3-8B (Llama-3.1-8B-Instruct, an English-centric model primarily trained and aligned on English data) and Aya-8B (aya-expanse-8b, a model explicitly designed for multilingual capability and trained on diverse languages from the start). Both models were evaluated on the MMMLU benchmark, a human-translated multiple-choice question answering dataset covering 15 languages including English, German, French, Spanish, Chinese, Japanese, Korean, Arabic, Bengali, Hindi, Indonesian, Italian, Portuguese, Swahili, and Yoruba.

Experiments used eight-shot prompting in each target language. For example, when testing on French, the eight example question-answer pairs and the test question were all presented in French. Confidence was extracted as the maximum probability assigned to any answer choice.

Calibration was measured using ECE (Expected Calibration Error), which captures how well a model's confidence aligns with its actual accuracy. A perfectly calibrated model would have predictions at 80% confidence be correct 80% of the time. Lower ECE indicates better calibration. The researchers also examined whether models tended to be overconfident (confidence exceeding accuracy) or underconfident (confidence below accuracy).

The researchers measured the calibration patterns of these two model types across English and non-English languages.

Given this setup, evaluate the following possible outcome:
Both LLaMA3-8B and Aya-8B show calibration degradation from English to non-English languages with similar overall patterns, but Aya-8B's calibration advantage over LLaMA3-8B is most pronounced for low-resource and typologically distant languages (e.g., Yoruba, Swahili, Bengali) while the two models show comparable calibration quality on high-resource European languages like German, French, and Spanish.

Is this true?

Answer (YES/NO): NO